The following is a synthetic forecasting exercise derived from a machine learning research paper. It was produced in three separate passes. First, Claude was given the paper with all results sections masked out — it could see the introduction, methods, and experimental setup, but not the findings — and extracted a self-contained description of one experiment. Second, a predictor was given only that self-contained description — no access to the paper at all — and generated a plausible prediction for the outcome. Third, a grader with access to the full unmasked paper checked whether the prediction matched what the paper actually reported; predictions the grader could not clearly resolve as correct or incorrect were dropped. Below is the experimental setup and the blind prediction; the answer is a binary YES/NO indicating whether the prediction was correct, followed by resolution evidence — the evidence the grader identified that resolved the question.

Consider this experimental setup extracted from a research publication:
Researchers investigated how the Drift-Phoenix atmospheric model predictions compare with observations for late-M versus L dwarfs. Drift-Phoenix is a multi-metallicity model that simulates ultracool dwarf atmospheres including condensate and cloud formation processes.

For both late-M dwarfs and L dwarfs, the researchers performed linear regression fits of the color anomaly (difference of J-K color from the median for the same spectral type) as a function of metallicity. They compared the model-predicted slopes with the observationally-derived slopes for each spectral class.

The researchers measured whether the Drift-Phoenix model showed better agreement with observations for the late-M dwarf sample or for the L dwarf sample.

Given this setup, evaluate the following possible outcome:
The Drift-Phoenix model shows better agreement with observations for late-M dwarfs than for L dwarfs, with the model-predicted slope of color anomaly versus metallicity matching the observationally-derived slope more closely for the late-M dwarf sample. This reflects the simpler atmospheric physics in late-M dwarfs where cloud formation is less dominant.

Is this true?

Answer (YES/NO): YES